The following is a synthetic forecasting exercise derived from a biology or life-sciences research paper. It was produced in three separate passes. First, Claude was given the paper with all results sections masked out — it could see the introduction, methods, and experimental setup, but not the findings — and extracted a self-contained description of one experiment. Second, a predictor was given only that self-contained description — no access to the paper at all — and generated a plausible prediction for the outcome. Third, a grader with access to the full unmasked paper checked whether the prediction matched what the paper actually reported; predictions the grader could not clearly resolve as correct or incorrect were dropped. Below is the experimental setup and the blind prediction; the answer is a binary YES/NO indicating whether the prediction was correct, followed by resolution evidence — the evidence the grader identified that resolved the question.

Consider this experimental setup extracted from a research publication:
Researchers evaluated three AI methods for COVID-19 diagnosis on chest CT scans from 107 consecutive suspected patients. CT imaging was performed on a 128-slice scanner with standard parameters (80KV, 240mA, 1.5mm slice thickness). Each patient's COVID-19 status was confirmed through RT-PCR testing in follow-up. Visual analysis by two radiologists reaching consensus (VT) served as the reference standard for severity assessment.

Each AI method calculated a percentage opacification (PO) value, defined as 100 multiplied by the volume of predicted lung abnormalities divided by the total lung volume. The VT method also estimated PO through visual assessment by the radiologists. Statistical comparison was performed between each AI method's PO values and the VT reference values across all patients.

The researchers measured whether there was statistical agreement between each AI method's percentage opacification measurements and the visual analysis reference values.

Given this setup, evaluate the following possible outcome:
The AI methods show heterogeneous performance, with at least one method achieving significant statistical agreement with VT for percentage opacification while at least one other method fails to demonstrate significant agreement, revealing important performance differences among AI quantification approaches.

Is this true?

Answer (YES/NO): YES